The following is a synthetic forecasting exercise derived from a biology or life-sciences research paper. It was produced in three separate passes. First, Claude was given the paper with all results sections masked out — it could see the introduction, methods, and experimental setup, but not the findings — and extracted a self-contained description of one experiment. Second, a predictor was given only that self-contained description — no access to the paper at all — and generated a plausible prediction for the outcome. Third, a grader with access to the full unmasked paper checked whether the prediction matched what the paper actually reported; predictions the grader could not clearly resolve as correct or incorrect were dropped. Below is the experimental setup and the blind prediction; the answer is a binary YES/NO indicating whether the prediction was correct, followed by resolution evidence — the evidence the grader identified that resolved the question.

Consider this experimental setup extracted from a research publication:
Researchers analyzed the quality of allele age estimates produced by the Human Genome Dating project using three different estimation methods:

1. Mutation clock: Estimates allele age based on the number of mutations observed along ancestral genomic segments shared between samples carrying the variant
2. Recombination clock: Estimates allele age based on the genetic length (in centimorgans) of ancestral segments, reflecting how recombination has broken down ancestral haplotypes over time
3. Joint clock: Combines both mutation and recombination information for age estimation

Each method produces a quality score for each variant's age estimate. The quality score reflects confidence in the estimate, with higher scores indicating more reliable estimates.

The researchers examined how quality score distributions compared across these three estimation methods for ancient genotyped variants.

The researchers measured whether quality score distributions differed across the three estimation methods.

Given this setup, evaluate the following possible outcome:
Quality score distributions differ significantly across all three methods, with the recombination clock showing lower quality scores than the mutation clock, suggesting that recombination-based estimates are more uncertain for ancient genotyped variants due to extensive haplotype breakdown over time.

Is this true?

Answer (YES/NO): NO